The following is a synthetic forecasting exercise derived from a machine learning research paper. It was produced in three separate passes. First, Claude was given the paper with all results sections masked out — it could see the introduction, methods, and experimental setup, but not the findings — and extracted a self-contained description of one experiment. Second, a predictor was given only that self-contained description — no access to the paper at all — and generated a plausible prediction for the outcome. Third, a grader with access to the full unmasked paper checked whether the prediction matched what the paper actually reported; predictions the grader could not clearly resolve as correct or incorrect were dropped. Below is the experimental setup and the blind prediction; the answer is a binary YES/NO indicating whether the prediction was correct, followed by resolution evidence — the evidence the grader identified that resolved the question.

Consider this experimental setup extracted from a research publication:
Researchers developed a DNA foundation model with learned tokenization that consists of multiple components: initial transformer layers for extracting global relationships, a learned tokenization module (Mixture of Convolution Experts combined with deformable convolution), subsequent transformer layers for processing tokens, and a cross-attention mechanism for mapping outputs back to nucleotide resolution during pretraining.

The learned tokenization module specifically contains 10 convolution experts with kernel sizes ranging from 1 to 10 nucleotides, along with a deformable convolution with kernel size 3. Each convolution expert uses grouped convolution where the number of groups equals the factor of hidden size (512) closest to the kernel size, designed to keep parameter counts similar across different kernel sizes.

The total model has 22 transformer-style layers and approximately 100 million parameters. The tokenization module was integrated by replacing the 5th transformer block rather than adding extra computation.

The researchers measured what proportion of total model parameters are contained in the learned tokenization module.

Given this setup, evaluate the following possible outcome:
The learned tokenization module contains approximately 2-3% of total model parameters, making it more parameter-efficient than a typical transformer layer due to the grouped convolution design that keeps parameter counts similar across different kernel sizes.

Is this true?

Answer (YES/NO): NO